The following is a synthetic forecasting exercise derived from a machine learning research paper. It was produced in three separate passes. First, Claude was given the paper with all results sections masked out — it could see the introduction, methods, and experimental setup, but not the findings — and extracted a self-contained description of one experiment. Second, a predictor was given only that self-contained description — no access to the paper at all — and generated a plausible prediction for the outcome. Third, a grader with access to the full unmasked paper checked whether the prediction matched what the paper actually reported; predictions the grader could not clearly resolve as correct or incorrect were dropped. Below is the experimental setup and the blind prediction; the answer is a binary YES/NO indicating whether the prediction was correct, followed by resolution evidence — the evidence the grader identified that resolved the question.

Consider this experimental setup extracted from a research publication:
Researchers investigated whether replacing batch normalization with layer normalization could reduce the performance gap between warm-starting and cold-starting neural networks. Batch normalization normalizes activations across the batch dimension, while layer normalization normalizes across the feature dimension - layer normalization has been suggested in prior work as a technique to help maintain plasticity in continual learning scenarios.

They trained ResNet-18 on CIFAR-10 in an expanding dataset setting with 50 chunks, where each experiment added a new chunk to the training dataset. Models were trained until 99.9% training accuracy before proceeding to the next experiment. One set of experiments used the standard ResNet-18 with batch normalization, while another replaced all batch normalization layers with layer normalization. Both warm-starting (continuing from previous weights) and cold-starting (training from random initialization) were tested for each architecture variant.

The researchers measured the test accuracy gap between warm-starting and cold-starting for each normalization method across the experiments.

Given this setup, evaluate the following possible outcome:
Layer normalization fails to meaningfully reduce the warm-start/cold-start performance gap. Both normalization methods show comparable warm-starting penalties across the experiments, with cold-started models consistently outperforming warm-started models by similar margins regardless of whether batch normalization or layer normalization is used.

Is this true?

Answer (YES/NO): NO